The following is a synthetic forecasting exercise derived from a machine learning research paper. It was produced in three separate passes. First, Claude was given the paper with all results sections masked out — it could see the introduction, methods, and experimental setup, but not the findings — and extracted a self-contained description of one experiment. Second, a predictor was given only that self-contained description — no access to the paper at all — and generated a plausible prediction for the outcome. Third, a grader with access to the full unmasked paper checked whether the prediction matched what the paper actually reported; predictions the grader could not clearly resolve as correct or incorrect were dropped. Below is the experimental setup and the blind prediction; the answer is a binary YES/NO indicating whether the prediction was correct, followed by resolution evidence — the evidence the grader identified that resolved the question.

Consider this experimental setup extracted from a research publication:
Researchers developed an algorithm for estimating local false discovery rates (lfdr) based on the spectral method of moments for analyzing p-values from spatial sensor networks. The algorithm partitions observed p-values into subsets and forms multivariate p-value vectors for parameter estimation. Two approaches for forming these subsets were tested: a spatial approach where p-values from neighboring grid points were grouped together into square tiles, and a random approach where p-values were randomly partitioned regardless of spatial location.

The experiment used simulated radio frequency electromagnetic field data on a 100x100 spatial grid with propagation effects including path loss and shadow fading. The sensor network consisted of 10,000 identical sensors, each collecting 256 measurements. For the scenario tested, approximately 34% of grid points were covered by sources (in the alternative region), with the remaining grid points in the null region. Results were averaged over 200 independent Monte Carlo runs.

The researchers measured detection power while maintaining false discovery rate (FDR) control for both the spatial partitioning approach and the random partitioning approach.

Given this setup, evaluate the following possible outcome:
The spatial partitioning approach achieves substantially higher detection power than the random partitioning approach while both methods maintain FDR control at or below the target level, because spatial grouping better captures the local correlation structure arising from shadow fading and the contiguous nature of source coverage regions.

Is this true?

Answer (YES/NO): NO